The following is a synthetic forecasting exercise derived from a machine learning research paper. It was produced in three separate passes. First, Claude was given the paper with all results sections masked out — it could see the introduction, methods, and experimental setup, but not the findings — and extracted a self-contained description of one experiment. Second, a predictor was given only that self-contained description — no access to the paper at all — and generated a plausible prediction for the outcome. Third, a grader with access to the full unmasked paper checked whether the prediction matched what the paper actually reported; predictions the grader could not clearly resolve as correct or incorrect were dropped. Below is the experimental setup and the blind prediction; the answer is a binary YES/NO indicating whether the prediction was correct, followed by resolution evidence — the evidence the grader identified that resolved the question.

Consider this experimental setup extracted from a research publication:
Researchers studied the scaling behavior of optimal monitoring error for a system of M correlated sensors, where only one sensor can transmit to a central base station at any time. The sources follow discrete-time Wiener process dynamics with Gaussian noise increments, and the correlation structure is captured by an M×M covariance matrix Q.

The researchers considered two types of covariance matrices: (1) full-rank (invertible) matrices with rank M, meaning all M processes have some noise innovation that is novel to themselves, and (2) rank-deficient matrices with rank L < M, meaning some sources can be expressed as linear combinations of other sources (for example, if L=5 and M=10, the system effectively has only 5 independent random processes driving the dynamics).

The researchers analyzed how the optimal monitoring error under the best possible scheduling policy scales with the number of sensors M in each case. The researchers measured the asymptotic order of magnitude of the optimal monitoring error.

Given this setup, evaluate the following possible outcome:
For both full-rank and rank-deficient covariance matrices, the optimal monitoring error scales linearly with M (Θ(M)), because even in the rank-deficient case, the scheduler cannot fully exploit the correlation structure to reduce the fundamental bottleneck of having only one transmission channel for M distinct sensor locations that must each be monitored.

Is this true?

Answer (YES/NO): NO